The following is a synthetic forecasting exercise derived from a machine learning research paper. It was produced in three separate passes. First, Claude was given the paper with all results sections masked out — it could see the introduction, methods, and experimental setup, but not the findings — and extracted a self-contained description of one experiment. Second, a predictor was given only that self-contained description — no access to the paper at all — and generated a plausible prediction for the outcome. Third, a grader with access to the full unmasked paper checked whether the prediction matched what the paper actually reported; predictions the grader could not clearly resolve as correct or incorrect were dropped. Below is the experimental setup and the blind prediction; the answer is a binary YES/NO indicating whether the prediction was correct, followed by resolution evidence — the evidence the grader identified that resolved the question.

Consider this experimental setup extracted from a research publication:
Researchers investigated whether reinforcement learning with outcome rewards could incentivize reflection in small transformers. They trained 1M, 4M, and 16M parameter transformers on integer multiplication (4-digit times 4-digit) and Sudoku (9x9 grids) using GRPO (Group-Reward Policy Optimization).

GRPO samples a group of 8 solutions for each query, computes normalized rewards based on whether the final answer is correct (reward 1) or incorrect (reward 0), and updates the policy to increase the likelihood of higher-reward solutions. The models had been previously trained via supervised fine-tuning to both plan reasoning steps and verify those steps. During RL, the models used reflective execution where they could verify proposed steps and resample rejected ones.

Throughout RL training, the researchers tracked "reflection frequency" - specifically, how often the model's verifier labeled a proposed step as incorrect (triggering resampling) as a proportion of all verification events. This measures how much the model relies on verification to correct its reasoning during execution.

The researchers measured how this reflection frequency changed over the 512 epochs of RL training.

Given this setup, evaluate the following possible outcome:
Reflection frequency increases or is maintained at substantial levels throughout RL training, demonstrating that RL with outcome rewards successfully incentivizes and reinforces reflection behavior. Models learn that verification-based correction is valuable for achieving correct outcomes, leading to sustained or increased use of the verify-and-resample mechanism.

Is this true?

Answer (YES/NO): YES